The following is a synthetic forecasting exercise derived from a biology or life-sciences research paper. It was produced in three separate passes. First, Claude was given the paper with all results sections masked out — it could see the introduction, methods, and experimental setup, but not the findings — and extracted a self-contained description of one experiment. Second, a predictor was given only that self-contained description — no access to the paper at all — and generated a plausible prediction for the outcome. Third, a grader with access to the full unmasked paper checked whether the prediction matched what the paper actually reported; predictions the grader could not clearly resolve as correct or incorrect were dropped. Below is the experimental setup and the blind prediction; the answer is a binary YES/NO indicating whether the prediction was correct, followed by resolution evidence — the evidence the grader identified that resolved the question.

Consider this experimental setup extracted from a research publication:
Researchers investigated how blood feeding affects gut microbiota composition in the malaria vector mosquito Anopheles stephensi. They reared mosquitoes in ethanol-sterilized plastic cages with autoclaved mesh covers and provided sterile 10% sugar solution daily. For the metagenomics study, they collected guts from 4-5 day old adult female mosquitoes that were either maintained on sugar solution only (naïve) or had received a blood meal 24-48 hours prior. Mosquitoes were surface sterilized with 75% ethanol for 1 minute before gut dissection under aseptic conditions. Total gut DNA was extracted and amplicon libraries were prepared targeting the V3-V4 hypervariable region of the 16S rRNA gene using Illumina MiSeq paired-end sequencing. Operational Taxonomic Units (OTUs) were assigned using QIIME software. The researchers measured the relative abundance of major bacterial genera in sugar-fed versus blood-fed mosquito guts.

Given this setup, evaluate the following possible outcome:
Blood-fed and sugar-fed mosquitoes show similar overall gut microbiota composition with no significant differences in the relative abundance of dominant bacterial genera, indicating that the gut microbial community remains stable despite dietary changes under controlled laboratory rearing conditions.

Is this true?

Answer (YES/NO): NO